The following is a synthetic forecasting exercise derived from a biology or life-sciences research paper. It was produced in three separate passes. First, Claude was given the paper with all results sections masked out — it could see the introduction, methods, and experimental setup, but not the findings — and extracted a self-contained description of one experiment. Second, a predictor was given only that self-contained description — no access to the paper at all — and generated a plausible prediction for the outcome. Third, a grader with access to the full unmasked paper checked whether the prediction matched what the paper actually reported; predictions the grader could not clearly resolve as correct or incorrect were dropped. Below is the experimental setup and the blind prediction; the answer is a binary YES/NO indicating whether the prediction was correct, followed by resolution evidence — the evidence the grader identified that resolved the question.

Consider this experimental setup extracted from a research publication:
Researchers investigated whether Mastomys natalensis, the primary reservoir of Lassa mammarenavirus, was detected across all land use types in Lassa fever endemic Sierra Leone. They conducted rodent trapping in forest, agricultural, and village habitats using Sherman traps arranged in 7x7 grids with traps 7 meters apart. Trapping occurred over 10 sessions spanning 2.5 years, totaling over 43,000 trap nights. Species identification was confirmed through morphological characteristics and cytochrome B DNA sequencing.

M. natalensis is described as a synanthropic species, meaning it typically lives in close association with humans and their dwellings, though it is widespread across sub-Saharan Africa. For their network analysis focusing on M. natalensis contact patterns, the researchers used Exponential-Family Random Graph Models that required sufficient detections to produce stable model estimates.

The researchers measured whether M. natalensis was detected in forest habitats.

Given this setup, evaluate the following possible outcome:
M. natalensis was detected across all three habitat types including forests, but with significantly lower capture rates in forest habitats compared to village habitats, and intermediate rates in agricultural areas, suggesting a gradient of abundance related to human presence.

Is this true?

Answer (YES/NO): NO